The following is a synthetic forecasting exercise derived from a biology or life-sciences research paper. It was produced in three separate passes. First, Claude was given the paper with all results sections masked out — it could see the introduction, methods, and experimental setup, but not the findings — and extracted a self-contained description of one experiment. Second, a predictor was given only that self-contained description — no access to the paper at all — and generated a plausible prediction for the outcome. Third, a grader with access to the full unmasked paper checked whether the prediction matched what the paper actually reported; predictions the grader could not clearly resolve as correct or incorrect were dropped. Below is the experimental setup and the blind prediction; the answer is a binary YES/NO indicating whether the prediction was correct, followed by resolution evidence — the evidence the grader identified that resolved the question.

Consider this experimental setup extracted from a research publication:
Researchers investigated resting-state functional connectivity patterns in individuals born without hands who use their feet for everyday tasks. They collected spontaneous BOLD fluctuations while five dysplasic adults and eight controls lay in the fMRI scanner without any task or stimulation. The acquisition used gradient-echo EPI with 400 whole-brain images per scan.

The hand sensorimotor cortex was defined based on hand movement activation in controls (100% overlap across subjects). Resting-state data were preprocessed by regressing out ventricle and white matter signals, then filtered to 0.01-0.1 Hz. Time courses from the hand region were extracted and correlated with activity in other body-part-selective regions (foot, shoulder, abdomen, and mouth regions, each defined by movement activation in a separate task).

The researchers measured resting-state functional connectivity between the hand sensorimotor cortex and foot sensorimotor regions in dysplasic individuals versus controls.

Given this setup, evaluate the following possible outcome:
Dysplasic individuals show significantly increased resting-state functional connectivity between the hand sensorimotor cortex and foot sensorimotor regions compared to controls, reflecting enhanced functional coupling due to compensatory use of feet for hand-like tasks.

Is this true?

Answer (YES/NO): NO